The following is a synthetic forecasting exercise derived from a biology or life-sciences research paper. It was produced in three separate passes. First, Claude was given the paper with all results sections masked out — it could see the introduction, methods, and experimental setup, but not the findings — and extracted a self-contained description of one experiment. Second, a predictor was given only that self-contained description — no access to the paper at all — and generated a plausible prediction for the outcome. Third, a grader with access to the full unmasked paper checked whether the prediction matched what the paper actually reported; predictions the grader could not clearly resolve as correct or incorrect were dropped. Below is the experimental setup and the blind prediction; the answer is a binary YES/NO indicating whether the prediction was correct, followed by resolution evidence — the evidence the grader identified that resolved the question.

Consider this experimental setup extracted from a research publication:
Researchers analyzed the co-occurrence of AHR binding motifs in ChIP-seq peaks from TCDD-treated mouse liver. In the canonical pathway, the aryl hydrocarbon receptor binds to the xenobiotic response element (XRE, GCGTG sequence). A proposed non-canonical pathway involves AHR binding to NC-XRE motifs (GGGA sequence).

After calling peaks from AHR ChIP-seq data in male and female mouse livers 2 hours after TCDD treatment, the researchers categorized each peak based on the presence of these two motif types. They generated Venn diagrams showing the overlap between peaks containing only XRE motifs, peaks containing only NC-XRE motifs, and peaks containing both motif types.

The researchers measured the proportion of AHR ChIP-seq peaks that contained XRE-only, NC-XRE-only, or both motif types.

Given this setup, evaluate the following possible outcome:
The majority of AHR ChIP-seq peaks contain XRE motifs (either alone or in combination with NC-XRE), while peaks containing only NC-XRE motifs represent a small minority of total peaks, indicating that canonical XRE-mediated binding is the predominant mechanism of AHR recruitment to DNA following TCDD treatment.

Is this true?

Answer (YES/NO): NO